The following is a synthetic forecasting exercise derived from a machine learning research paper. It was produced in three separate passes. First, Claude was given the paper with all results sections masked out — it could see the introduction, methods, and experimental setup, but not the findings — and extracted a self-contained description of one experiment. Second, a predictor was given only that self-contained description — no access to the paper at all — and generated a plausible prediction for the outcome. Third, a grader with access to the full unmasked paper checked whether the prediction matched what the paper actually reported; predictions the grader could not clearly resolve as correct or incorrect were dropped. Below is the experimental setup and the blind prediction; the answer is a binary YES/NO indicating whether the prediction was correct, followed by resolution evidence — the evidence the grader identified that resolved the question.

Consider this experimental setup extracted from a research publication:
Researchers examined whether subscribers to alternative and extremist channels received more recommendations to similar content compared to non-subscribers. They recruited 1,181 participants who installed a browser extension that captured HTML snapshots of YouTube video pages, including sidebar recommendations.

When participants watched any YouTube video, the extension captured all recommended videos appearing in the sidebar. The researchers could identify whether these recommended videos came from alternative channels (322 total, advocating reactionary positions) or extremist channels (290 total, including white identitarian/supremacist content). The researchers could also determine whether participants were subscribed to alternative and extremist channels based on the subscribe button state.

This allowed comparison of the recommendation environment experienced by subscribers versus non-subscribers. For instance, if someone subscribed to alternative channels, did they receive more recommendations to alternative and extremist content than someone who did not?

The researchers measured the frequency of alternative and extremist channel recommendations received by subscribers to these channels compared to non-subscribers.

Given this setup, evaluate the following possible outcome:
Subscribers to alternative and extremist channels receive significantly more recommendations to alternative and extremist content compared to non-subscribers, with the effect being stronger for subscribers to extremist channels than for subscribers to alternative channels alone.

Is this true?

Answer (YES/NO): YES